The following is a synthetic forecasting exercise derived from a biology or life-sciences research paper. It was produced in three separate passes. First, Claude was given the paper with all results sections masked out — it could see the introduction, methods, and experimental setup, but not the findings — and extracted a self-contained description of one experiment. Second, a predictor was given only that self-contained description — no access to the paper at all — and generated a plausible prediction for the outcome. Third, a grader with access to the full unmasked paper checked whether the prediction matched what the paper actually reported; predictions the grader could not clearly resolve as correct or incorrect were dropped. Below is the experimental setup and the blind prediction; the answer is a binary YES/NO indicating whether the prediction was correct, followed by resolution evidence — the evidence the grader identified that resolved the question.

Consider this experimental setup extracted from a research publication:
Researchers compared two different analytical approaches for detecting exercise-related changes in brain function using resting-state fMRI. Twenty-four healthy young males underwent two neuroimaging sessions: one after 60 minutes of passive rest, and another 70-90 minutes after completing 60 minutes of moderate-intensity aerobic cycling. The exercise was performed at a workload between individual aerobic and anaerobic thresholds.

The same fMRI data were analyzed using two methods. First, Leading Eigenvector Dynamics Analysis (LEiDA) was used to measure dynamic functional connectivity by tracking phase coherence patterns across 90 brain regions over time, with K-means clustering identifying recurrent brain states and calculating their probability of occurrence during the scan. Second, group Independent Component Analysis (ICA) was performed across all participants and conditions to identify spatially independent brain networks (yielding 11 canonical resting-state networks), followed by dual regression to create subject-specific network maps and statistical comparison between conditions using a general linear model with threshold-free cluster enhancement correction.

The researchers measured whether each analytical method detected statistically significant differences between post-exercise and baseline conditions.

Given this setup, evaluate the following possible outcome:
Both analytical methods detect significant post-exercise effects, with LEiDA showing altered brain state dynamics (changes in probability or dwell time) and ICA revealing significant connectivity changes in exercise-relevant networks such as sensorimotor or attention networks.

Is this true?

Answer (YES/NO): NO